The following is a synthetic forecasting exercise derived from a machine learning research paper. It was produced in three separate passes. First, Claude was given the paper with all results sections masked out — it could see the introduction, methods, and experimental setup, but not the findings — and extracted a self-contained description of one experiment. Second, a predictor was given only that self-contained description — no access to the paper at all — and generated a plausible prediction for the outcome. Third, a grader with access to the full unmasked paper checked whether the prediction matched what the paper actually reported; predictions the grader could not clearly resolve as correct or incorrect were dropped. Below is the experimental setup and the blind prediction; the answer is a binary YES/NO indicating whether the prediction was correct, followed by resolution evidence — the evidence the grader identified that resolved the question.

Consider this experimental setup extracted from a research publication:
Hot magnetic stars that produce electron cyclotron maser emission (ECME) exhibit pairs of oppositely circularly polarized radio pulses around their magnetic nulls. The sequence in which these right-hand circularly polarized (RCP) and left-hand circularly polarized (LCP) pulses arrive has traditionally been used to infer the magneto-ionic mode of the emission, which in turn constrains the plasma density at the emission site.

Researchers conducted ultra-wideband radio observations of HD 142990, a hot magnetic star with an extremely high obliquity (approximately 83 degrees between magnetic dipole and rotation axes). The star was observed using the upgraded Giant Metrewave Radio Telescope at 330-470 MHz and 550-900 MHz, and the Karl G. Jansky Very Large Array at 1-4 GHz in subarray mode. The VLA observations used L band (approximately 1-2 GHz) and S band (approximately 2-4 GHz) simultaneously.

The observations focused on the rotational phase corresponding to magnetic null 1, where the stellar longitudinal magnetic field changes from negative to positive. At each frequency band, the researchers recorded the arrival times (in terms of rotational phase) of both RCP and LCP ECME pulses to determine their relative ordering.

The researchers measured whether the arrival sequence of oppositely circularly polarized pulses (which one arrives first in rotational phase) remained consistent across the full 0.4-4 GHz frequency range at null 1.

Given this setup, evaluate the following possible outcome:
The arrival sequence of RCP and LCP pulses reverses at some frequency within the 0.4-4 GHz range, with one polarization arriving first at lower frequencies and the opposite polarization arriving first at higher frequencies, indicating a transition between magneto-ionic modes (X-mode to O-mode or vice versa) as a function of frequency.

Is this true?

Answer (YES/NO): NO